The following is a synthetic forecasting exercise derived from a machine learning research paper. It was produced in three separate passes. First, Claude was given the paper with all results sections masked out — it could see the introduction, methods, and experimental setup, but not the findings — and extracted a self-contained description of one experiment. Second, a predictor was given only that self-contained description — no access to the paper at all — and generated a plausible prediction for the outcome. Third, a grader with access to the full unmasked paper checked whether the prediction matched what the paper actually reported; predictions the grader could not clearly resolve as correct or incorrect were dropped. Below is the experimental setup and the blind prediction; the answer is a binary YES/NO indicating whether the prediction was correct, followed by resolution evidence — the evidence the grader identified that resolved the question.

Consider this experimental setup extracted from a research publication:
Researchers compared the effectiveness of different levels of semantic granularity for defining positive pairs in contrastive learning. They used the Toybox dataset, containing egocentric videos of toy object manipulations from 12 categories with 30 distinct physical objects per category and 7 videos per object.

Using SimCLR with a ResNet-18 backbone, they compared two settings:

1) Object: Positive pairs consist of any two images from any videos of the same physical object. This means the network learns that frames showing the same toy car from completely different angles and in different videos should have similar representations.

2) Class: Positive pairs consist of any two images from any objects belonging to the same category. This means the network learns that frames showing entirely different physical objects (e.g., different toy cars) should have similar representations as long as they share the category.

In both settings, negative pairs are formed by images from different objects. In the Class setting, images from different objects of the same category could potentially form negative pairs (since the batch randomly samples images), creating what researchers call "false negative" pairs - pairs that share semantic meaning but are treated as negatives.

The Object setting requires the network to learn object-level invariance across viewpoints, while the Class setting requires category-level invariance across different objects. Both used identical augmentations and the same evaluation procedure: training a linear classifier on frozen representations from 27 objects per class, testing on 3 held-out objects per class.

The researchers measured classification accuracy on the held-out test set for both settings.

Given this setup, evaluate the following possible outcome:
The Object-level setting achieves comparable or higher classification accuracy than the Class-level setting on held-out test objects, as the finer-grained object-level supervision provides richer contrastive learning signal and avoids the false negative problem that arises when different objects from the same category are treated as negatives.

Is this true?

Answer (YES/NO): YES